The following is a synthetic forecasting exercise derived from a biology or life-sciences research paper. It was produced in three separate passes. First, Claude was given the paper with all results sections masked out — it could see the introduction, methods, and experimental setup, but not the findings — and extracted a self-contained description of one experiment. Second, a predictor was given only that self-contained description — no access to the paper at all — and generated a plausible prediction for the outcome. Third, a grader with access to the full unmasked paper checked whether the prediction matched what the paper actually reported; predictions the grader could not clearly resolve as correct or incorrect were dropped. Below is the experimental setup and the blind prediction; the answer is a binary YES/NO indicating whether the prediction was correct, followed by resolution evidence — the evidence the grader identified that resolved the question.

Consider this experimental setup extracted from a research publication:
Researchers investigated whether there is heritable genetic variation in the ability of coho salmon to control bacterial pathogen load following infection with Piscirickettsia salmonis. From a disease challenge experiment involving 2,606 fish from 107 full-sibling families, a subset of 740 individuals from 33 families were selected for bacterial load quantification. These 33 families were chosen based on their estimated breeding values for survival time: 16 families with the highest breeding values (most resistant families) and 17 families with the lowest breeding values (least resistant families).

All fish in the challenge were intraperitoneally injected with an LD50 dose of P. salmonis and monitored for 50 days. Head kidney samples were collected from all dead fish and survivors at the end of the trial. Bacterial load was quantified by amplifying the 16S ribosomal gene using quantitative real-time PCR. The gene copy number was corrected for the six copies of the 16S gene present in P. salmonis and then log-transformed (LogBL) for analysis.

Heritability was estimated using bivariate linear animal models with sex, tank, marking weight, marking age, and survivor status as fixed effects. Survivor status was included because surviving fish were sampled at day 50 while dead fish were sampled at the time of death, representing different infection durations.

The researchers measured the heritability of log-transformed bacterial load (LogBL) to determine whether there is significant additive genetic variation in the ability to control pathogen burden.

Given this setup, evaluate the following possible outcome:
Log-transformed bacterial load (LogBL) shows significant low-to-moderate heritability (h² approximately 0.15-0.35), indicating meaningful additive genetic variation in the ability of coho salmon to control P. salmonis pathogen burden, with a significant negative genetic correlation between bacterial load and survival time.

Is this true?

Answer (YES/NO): NO